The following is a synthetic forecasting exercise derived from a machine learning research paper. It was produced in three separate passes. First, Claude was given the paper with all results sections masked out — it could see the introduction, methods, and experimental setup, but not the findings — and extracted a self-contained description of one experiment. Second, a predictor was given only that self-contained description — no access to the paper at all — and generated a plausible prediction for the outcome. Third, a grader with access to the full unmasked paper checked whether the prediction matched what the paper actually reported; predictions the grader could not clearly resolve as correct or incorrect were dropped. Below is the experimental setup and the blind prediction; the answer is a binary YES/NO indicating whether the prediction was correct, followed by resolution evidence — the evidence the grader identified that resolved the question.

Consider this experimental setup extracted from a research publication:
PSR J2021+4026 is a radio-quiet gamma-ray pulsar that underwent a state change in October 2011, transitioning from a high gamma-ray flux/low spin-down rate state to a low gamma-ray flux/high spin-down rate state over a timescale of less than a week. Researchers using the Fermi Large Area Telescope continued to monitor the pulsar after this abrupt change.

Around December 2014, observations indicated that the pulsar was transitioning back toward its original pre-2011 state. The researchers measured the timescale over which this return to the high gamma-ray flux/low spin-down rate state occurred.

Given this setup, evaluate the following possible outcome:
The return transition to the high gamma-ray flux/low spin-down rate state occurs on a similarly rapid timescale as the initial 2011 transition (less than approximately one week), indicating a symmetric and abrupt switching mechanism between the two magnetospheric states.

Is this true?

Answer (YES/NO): NO